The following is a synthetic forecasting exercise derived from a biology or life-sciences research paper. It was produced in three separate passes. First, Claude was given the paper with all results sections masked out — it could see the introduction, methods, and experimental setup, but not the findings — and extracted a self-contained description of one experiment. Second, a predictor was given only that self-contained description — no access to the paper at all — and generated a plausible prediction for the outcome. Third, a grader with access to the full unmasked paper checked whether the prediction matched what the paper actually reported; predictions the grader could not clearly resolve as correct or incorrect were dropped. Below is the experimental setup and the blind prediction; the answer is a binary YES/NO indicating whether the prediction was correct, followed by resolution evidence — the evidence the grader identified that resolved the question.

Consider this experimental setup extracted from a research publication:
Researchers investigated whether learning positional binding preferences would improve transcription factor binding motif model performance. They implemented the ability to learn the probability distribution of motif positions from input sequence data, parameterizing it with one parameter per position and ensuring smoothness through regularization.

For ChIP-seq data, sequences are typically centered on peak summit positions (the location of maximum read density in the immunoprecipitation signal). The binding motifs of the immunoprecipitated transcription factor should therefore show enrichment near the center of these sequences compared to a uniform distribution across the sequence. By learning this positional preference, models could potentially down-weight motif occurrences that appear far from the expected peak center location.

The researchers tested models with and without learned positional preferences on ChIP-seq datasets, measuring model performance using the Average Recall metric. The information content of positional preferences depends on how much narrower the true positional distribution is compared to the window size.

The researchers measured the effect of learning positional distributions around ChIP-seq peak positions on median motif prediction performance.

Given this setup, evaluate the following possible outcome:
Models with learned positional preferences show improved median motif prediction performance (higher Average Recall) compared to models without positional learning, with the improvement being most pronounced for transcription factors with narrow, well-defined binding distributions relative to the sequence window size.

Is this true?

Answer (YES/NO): NO